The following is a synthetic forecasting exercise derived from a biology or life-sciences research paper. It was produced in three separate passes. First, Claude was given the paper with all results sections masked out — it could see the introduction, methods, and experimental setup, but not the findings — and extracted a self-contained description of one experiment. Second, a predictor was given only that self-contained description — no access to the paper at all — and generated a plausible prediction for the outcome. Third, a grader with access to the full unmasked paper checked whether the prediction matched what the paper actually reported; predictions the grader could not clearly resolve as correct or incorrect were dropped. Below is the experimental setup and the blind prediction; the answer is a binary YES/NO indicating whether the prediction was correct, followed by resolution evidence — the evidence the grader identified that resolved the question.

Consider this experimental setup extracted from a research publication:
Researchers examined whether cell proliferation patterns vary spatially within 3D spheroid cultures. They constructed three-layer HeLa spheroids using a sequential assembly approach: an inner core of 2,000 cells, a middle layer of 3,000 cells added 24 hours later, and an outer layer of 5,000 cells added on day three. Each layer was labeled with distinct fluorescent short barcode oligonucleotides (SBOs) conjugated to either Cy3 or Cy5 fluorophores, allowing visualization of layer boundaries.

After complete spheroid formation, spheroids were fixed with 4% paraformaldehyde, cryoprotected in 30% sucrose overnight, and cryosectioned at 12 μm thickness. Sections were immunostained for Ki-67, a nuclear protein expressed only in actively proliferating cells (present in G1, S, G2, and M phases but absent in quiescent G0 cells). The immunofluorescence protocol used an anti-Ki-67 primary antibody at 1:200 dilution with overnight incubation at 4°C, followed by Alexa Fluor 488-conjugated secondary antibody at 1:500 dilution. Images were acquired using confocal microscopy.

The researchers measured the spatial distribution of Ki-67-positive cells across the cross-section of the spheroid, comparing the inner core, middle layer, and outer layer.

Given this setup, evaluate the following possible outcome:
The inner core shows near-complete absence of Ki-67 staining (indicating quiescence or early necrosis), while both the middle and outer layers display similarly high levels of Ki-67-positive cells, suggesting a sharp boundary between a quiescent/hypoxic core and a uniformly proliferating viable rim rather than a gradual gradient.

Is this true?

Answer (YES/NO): NO